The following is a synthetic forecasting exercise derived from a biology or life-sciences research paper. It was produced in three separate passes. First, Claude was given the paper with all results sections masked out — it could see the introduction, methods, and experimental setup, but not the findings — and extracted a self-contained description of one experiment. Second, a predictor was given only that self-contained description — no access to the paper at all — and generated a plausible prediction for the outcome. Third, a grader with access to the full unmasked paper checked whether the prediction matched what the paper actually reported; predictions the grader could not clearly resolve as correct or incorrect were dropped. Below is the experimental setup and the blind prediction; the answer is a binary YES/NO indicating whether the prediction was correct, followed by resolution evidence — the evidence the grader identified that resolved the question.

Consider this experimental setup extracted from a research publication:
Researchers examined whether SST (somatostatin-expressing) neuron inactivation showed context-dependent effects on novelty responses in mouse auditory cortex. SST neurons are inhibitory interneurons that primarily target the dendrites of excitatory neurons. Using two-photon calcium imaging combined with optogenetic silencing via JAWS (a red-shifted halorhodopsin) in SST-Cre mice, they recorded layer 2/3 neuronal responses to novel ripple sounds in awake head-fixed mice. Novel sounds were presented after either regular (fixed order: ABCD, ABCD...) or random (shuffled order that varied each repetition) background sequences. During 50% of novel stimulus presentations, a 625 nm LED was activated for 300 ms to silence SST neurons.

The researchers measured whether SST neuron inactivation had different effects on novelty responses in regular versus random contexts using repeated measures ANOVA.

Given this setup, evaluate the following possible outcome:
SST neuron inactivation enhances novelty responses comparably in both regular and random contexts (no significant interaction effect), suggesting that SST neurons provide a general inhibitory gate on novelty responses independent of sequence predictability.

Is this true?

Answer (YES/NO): YES